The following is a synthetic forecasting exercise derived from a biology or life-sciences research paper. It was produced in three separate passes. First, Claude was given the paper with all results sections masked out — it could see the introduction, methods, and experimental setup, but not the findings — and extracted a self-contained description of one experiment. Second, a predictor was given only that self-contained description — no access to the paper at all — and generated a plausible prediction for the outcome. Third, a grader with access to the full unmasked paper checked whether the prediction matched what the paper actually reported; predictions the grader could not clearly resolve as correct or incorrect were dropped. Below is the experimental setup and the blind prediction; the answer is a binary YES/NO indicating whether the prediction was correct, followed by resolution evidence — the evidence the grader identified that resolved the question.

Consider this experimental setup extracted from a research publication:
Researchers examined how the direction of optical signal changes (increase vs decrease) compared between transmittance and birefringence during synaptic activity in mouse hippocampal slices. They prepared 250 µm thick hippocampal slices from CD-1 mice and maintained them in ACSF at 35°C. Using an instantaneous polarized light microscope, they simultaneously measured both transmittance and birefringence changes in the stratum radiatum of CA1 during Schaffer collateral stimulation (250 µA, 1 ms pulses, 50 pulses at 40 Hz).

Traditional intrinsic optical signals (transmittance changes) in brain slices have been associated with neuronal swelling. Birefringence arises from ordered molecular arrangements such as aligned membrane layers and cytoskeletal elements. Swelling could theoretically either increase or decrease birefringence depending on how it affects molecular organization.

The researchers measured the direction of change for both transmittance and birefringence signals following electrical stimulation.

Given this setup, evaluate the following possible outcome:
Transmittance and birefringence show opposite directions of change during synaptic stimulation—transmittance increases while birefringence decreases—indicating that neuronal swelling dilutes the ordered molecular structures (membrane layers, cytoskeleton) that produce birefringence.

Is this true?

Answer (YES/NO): NO